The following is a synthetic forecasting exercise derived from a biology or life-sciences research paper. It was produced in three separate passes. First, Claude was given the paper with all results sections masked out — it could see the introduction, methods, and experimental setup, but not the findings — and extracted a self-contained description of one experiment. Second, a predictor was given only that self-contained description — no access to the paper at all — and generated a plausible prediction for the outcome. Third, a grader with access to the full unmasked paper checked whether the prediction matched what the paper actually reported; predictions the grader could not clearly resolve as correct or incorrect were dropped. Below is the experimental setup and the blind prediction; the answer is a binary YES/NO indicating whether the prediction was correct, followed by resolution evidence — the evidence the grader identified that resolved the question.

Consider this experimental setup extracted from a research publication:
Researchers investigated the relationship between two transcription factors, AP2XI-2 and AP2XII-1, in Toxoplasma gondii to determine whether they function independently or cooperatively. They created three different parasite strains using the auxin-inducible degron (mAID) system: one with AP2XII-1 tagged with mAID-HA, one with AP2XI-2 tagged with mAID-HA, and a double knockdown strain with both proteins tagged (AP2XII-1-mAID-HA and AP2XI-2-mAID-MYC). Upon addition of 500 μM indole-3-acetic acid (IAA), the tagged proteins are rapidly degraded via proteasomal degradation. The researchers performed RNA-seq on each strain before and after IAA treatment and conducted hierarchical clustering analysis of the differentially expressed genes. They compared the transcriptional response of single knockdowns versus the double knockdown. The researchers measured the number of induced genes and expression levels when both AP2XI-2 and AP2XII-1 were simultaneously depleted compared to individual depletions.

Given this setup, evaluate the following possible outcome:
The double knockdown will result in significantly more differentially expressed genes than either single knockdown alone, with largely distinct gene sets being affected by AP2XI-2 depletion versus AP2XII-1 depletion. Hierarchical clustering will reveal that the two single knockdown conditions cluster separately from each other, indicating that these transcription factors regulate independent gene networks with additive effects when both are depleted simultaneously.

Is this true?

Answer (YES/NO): NO